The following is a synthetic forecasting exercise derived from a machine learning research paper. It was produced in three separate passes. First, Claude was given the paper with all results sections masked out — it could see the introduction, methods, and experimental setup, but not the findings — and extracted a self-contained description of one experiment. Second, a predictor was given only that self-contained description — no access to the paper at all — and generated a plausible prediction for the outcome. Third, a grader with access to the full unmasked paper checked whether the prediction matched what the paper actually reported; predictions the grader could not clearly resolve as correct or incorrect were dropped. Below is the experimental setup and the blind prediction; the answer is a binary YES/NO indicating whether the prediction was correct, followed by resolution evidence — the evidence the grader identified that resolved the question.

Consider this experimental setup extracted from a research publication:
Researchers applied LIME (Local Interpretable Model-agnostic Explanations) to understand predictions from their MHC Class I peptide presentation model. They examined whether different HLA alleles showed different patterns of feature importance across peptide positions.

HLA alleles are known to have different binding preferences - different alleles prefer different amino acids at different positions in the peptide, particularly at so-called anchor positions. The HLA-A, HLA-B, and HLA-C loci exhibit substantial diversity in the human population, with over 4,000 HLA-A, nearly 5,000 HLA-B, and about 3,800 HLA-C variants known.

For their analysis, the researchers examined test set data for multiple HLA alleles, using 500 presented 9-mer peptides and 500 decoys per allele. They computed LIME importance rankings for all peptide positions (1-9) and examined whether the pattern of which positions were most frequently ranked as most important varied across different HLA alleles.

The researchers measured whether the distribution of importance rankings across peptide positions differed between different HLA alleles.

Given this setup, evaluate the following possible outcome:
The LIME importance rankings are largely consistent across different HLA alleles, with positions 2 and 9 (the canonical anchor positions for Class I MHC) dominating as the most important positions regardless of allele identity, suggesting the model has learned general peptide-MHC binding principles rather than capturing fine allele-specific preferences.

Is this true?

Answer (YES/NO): NO